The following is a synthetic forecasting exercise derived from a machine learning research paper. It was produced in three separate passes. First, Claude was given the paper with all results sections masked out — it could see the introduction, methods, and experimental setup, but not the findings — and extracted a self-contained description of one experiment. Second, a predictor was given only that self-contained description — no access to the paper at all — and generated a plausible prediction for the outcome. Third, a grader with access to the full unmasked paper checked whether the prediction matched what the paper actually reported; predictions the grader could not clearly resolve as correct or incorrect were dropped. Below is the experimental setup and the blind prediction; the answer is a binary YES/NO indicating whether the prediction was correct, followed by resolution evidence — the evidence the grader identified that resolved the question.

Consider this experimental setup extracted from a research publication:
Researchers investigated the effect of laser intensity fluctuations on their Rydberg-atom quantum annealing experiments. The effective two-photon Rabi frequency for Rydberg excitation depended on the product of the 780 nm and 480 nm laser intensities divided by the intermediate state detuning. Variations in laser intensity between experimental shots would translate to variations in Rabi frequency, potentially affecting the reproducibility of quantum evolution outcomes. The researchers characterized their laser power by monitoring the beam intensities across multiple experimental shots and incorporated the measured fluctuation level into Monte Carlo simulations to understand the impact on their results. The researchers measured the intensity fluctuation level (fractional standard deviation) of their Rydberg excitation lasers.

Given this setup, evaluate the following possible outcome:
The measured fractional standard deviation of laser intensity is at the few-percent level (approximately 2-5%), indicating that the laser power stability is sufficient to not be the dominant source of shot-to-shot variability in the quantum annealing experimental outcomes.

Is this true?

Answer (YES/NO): YES